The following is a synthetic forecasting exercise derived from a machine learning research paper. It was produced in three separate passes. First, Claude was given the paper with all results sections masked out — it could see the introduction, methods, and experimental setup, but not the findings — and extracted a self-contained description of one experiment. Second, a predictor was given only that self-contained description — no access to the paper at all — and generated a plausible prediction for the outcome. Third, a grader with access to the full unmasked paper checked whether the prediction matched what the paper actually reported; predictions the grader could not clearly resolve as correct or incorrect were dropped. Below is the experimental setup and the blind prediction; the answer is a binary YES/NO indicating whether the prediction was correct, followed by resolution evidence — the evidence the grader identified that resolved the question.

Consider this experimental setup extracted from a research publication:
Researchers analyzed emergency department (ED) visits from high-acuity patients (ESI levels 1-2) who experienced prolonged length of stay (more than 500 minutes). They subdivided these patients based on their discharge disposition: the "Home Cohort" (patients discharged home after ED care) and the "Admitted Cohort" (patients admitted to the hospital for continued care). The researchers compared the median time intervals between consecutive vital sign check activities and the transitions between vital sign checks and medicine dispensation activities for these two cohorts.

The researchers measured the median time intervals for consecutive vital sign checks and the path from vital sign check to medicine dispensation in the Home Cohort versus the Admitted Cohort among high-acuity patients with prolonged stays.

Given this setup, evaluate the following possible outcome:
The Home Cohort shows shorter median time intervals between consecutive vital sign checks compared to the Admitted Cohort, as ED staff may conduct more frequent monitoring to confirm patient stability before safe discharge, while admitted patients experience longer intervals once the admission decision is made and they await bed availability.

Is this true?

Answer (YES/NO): NO